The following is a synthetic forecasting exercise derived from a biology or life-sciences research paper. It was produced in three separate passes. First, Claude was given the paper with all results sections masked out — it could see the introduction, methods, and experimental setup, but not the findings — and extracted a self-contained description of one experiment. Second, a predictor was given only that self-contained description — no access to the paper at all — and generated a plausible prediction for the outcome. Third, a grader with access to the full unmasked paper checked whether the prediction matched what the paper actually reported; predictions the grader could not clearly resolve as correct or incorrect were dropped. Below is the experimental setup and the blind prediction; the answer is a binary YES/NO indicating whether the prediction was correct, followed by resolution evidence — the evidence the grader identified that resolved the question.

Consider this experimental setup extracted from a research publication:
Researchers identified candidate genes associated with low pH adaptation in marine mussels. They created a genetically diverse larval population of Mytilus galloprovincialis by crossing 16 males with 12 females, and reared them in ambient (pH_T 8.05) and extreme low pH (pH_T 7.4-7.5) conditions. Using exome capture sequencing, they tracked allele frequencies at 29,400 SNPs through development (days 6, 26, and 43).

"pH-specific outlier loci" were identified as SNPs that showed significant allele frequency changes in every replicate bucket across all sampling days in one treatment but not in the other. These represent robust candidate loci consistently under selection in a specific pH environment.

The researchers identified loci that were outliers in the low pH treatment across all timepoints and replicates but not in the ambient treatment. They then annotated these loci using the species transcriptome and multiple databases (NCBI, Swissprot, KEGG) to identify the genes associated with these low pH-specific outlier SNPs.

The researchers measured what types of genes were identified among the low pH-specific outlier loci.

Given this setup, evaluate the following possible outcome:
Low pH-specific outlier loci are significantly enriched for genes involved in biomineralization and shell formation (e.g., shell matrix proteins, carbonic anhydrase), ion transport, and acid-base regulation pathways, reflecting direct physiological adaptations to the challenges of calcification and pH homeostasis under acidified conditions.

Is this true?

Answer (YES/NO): NO